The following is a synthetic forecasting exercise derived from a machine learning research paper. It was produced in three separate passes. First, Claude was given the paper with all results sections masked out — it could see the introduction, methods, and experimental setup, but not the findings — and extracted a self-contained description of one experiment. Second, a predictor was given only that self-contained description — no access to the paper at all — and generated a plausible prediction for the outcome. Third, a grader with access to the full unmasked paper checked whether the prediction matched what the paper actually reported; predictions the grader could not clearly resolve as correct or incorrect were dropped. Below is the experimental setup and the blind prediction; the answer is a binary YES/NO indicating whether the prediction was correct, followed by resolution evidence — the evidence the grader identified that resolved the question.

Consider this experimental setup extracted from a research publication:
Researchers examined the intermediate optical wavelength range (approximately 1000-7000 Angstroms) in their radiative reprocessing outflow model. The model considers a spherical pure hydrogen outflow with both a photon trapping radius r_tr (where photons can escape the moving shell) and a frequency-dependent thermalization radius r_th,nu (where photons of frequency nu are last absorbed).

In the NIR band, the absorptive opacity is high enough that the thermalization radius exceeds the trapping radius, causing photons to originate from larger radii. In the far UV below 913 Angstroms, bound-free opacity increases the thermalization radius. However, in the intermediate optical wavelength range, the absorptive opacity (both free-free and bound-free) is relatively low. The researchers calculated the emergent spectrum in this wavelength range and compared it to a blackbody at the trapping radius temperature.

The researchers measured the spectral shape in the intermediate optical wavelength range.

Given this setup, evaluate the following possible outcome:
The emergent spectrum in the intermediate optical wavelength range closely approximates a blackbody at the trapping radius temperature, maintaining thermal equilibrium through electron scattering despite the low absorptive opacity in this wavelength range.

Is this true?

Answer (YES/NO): YES